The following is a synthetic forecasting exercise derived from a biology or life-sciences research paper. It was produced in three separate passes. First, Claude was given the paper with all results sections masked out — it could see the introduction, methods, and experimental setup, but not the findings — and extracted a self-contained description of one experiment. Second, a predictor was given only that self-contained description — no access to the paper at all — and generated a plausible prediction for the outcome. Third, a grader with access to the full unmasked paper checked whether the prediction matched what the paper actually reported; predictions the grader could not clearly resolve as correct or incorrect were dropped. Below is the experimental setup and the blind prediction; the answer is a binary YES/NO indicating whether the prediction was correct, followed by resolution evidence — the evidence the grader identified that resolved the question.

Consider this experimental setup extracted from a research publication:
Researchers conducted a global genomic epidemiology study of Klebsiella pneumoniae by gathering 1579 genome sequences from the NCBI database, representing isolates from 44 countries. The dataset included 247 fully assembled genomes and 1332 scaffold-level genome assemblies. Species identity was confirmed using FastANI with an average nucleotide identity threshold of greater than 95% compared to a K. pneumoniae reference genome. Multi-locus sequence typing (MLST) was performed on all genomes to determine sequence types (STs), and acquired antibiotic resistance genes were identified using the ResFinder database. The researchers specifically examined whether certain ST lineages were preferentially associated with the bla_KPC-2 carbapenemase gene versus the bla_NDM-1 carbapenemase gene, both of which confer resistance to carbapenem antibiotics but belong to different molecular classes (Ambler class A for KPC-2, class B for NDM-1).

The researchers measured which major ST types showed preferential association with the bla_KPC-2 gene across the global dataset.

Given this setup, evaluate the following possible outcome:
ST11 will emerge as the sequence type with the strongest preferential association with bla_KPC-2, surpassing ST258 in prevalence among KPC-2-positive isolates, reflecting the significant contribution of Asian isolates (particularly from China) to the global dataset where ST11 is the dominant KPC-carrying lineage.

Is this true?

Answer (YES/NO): YES